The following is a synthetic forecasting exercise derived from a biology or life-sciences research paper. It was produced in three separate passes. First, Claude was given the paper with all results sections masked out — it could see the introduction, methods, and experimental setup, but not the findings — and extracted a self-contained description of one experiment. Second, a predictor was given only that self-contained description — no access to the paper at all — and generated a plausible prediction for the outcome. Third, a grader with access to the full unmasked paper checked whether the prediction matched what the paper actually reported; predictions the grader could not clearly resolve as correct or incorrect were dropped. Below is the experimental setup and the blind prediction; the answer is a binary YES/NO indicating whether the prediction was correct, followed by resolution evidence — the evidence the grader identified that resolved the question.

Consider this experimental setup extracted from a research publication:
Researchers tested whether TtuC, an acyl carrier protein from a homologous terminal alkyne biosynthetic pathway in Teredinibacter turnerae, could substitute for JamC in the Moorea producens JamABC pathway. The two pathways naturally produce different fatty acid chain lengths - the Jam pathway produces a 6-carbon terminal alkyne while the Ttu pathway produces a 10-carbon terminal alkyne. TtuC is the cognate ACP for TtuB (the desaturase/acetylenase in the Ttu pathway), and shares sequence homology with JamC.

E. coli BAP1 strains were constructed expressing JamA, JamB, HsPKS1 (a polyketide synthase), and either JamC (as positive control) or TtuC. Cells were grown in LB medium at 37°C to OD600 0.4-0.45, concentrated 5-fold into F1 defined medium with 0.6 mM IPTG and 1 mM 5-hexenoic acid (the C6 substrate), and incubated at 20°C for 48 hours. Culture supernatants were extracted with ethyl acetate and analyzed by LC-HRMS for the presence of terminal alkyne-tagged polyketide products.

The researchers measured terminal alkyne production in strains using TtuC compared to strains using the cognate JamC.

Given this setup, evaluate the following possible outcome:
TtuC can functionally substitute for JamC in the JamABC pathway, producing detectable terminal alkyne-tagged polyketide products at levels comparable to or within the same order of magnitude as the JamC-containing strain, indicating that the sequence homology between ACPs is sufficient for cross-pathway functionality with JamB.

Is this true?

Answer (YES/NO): YES